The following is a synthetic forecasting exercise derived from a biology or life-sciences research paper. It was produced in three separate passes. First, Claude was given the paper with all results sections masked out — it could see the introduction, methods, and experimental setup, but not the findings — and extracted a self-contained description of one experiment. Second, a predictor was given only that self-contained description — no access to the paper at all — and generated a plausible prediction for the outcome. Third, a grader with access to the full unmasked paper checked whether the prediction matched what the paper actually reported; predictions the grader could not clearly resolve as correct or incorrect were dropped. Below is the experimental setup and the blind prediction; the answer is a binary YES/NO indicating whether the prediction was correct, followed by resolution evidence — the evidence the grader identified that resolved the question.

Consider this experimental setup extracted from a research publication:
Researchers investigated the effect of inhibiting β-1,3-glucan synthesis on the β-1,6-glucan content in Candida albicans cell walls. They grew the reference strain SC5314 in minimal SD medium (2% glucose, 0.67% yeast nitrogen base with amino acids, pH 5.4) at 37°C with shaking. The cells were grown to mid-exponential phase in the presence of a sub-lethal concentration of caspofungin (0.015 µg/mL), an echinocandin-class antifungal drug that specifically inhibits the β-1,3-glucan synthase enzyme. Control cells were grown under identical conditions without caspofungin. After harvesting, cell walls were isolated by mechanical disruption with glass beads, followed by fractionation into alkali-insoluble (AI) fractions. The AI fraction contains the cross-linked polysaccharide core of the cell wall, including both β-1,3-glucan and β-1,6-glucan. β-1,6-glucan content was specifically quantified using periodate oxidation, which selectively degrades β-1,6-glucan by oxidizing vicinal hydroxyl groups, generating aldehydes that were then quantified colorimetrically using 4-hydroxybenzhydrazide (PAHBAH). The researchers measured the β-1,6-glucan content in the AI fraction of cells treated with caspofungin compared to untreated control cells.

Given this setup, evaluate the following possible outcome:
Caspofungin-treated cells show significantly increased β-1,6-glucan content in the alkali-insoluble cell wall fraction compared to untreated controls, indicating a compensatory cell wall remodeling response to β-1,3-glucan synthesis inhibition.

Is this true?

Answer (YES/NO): NO